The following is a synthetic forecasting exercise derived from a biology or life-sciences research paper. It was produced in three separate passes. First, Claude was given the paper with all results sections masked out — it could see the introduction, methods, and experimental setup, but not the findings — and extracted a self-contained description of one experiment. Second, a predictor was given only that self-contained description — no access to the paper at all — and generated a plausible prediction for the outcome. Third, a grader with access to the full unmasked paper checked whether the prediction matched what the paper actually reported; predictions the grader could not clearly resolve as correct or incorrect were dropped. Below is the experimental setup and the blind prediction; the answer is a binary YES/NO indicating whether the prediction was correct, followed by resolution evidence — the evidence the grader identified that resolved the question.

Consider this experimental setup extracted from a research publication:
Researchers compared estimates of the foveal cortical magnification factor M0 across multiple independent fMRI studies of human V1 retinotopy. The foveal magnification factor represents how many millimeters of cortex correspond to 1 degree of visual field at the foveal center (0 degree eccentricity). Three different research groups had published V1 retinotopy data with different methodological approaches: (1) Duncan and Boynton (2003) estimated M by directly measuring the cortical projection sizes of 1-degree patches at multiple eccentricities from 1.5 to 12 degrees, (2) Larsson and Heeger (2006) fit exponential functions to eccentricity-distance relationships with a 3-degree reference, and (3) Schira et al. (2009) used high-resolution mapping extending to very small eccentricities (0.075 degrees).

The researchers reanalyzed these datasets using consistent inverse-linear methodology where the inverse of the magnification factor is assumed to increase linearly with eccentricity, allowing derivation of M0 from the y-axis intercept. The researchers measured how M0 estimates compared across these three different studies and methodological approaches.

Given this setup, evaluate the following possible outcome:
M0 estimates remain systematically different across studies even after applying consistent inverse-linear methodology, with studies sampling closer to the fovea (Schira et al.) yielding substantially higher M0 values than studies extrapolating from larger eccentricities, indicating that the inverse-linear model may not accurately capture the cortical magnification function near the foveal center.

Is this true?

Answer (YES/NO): NO